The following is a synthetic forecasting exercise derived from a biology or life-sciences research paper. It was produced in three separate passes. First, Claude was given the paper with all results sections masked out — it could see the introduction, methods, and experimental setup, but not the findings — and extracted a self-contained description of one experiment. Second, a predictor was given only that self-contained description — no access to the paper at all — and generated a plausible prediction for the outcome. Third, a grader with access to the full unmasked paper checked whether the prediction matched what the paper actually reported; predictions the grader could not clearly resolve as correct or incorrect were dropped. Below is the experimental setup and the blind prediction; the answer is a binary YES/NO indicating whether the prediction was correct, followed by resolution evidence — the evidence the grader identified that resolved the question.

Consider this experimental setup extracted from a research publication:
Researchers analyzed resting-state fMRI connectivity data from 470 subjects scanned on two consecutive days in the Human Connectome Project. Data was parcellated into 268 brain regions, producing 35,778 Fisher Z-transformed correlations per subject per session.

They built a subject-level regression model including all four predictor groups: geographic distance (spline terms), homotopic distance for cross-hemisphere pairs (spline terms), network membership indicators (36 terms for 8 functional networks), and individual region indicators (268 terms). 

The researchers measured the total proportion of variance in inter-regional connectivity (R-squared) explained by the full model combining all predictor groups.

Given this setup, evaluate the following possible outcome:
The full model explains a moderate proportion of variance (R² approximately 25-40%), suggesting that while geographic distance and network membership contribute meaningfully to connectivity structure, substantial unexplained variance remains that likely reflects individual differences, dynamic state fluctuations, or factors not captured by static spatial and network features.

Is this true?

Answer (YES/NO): NO